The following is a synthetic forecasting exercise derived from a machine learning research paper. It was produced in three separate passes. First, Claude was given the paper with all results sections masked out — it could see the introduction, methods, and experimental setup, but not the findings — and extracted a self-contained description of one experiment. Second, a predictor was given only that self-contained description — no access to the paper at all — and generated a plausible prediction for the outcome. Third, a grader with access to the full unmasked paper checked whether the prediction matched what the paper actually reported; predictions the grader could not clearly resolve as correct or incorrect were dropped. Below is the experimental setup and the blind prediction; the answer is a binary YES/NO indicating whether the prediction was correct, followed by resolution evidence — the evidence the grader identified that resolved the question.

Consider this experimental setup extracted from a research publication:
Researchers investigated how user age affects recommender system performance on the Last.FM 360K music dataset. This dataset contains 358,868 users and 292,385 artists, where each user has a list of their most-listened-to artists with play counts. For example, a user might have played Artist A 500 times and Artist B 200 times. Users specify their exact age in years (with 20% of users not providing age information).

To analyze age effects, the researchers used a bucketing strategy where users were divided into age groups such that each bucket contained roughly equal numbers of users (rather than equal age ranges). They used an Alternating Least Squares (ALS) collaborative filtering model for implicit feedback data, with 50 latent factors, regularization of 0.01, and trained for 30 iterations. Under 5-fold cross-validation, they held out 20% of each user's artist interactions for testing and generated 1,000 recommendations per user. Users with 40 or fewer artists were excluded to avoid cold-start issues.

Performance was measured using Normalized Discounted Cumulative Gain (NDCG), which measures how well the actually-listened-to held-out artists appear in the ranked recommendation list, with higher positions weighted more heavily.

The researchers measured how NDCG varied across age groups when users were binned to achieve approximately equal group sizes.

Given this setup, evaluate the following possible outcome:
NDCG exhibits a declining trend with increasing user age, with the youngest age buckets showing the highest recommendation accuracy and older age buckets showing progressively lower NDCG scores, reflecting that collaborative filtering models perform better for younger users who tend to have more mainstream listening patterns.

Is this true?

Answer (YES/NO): YES